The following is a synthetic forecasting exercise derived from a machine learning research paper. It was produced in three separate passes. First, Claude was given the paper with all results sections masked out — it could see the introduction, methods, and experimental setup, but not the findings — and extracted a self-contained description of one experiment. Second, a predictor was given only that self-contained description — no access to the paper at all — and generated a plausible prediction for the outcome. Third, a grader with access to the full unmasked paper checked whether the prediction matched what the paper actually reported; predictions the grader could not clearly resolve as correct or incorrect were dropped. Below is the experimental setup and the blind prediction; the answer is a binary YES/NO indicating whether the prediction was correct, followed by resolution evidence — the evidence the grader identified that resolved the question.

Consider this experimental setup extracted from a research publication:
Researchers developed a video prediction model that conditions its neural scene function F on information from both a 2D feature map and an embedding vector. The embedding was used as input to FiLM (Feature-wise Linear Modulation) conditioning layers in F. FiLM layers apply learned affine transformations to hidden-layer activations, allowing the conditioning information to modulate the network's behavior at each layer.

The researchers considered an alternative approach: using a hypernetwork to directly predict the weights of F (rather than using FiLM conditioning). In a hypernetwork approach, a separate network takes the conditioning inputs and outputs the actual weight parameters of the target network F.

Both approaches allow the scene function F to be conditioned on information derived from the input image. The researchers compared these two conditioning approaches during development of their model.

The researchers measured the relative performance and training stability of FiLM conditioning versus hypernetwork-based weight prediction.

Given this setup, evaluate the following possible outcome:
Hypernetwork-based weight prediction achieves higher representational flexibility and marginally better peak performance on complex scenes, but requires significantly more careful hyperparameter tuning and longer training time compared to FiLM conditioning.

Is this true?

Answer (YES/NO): NO